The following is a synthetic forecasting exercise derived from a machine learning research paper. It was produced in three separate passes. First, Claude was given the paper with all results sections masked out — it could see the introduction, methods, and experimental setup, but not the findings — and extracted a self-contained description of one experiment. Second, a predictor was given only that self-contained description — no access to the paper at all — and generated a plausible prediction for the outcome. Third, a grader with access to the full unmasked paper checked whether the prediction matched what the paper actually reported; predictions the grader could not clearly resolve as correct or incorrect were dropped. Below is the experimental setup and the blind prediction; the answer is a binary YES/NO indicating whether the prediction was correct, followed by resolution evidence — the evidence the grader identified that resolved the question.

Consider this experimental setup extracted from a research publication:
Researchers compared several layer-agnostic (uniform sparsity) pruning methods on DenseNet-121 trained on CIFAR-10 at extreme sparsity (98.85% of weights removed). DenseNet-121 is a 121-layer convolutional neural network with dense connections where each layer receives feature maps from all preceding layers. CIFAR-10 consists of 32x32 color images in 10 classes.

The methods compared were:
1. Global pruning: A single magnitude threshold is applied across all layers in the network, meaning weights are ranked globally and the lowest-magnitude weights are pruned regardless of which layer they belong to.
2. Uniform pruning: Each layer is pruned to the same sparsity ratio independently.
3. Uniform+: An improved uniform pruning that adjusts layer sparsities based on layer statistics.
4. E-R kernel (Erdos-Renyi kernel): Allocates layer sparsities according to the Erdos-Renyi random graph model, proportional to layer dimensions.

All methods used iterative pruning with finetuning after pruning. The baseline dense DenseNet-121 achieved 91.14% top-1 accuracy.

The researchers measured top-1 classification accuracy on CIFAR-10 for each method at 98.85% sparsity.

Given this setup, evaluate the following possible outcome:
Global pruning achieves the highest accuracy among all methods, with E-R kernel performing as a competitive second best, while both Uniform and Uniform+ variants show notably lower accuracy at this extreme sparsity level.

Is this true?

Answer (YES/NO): NO